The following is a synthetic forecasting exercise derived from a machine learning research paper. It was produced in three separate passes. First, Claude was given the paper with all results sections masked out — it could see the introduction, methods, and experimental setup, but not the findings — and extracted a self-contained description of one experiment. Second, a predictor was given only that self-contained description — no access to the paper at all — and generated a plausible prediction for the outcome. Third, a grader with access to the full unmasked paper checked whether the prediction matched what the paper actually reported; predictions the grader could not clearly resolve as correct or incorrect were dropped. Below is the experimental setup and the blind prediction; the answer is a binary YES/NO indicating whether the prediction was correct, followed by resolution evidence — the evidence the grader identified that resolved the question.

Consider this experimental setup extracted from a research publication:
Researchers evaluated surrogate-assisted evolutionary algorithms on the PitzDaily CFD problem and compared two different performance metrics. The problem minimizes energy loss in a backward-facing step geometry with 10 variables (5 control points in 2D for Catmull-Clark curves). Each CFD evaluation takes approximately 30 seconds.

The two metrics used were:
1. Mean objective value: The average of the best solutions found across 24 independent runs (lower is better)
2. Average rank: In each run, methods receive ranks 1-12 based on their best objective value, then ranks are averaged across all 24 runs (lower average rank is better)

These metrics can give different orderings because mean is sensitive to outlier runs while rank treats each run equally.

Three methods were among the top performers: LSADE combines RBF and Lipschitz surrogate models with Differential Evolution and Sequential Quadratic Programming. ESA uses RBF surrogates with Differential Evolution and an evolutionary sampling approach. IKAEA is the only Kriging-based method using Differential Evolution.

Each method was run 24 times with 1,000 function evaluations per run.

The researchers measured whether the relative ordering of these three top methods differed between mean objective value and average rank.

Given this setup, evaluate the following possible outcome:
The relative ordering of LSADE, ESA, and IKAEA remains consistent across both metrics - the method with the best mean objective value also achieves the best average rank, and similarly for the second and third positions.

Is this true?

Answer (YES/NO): NO